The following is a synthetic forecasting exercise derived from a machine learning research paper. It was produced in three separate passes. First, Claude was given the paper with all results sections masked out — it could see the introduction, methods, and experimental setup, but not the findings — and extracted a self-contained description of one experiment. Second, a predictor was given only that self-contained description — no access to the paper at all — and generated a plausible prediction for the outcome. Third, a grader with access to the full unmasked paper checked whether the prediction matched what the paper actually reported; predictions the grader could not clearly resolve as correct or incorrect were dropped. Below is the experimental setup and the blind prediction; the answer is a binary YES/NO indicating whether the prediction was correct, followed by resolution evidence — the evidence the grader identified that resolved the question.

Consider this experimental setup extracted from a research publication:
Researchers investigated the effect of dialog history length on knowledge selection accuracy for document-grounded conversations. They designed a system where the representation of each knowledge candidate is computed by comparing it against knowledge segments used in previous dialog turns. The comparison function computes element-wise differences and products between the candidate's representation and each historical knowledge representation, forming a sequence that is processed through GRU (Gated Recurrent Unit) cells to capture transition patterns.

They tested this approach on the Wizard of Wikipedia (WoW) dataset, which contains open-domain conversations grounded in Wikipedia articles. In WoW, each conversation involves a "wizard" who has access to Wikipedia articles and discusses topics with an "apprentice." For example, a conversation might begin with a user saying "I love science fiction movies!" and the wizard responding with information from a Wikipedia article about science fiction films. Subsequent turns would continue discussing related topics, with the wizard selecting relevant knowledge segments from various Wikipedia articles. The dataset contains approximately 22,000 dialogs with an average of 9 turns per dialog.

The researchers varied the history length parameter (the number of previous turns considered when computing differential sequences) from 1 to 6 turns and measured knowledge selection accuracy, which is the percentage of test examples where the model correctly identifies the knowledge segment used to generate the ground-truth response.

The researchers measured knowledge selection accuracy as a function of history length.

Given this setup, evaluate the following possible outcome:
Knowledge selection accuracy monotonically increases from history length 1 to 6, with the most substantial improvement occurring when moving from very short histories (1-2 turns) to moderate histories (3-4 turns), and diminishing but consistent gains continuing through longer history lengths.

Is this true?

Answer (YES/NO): NO